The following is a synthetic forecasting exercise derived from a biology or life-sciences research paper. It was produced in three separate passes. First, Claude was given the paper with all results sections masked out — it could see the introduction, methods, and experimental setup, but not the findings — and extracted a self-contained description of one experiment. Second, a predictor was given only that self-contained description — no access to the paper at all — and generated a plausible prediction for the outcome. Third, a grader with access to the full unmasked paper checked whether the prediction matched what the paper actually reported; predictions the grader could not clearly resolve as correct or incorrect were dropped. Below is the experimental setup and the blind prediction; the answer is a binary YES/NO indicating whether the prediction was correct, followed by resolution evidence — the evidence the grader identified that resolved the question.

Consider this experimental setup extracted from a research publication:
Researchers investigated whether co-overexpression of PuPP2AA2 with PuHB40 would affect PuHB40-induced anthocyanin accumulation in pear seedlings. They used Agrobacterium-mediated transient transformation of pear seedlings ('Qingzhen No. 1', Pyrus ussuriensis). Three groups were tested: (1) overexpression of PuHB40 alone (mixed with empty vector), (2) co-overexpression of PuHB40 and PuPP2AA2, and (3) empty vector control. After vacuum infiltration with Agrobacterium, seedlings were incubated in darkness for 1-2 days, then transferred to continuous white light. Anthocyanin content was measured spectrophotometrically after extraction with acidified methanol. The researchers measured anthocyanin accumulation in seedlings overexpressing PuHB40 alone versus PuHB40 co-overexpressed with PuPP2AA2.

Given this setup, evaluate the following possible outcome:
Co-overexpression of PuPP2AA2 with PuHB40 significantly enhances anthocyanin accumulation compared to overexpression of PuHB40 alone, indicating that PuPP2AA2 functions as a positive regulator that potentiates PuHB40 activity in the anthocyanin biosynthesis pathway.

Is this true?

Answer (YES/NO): NO